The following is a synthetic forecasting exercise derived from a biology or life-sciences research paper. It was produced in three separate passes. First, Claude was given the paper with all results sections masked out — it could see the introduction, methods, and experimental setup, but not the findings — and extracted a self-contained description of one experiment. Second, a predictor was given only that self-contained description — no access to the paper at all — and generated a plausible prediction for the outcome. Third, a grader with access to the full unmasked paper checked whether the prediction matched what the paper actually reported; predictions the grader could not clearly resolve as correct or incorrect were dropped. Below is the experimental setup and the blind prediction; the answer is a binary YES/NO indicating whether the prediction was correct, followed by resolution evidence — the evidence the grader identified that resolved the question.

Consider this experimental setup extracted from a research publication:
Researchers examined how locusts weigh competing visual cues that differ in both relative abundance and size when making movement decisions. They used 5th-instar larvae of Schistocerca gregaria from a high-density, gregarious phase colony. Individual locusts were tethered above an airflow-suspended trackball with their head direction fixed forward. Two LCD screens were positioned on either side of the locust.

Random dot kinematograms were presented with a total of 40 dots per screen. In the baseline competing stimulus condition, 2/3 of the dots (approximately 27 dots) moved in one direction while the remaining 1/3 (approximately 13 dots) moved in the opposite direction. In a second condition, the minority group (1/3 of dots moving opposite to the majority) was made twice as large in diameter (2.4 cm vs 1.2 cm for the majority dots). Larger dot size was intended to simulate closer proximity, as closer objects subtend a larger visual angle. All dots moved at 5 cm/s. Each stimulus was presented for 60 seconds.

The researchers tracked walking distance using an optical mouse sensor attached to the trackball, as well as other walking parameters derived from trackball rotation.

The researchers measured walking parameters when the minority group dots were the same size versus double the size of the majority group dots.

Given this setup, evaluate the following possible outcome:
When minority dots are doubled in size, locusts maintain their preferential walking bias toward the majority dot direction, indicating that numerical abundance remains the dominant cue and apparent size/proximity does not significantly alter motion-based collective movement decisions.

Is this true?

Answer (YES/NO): NO